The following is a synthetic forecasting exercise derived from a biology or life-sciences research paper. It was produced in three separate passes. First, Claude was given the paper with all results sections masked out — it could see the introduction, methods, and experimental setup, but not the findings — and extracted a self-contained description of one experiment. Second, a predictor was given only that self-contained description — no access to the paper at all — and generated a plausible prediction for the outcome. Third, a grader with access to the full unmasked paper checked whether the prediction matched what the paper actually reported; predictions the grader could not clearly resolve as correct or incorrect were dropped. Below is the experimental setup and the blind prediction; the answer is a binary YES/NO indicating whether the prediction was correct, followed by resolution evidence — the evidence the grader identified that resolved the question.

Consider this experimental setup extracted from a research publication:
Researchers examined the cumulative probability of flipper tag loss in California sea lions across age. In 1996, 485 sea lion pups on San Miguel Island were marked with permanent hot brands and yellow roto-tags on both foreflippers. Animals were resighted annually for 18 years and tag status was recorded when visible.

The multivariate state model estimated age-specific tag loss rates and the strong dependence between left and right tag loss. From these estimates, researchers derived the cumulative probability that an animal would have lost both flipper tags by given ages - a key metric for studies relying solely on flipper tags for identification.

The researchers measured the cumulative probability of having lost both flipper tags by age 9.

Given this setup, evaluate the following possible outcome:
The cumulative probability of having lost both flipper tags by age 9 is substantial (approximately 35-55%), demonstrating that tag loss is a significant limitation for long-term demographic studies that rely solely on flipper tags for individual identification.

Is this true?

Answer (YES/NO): NO